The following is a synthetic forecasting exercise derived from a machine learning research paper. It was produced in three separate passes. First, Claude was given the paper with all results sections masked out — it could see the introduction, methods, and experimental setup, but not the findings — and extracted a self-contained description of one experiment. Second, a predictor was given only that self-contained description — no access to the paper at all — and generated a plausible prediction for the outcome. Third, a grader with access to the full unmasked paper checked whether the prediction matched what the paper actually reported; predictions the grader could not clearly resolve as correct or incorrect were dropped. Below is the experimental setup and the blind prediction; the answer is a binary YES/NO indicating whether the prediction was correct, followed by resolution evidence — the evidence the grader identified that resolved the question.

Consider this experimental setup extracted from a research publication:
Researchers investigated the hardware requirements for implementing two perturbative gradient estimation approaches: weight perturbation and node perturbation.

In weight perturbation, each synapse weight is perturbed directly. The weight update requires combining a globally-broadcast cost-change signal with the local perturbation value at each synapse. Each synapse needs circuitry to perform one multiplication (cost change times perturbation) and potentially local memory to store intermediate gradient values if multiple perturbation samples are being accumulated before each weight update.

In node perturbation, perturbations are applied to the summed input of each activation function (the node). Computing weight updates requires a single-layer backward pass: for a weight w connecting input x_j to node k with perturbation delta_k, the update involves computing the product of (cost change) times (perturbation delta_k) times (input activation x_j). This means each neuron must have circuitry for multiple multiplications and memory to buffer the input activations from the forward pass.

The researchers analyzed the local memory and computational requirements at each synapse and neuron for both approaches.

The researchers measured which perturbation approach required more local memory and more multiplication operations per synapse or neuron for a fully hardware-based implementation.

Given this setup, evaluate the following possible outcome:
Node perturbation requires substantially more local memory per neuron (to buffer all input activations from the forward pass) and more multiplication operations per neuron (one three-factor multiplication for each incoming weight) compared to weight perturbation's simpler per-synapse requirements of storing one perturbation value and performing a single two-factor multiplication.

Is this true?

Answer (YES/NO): YES